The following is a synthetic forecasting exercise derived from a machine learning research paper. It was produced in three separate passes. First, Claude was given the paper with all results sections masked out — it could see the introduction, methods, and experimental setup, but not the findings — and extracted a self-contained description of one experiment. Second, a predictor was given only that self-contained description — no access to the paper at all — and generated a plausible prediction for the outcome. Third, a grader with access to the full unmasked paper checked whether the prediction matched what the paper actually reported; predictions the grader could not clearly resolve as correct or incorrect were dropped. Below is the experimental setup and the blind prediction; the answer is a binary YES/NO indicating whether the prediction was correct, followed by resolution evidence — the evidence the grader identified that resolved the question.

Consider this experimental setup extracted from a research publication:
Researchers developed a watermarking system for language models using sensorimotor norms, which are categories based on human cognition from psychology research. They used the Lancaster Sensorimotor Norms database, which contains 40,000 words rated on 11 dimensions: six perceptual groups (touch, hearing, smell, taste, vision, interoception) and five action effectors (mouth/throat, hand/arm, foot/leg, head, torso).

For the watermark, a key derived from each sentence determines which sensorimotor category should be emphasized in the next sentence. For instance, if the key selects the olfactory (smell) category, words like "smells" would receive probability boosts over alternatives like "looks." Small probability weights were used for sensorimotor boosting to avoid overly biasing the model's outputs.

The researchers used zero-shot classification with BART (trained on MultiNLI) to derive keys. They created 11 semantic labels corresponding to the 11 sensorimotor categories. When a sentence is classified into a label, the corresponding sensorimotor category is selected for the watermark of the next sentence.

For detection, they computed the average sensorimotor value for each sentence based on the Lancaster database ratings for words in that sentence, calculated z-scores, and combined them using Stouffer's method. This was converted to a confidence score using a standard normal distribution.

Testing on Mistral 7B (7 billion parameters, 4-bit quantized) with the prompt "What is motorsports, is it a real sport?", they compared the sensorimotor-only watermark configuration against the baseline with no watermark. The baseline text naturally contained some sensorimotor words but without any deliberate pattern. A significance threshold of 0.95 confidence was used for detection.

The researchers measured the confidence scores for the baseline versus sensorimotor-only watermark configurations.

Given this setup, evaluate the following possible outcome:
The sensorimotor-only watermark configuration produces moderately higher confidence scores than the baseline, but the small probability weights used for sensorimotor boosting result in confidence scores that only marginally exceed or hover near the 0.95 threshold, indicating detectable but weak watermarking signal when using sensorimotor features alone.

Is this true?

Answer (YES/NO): NO